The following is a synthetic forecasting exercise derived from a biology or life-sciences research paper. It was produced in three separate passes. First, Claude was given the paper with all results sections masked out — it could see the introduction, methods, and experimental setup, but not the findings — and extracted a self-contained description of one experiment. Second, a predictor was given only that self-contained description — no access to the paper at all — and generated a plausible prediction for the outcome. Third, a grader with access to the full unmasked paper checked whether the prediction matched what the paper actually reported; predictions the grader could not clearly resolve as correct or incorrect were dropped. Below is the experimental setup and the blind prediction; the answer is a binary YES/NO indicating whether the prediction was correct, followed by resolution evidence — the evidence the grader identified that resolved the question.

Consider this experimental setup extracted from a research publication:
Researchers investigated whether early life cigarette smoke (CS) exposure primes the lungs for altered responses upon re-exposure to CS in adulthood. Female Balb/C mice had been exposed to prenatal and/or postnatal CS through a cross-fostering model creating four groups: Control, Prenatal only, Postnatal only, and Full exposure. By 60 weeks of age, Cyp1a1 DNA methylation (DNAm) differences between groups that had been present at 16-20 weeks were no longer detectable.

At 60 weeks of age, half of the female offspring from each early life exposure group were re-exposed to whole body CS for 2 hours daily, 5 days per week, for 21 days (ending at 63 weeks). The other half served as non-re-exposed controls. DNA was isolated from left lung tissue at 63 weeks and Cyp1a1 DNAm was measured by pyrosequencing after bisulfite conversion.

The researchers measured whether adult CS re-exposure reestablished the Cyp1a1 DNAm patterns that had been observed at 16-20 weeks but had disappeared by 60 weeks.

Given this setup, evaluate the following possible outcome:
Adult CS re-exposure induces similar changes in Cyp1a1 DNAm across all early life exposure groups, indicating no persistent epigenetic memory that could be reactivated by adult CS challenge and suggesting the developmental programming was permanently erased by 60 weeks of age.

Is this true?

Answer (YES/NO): NO